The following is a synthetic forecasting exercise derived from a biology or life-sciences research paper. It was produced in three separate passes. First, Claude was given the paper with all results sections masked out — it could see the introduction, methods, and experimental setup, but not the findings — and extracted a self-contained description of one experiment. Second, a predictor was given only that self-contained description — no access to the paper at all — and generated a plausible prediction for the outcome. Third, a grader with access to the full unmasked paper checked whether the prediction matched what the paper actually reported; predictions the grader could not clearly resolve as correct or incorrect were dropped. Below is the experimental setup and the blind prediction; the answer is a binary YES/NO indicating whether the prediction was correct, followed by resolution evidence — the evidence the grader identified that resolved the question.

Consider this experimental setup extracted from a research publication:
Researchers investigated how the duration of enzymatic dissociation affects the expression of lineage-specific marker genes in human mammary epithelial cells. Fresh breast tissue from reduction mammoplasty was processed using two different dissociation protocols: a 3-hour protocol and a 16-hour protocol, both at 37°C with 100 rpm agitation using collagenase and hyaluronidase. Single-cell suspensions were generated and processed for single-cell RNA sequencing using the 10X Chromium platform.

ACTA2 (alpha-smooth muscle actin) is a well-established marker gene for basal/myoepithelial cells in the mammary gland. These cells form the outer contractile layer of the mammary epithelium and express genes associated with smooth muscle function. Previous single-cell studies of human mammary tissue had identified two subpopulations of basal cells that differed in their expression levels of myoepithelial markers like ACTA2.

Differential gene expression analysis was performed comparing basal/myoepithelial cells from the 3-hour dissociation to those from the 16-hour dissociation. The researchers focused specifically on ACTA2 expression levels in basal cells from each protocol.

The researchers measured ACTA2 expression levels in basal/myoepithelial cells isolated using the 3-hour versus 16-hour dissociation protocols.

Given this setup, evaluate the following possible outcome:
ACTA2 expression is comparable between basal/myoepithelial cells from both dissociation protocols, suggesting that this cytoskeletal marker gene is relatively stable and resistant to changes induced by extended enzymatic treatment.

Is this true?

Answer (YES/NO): NO